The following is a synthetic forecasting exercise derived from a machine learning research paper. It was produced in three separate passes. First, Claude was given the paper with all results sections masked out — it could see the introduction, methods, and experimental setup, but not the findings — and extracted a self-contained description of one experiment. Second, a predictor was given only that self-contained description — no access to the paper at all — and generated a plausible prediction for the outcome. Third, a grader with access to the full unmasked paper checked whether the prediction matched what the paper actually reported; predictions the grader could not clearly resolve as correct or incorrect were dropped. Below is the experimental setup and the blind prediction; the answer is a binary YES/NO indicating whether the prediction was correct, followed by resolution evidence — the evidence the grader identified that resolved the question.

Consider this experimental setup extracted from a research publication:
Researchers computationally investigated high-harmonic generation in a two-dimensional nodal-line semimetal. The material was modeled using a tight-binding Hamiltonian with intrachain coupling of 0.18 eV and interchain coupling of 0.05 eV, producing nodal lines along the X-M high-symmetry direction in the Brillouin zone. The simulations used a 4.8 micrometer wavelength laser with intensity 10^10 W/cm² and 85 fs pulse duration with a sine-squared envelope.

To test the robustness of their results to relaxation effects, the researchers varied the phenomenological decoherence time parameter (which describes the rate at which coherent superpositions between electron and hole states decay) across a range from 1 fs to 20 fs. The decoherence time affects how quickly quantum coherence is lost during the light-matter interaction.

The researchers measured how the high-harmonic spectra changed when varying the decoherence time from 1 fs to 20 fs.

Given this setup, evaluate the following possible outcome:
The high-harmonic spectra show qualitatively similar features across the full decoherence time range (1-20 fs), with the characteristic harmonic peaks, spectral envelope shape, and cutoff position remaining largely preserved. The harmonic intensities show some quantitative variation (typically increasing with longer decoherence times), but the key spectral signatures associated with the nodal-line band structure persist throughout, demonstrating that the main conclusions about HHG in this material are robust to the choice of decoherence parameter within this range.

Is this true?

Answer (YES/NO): YES